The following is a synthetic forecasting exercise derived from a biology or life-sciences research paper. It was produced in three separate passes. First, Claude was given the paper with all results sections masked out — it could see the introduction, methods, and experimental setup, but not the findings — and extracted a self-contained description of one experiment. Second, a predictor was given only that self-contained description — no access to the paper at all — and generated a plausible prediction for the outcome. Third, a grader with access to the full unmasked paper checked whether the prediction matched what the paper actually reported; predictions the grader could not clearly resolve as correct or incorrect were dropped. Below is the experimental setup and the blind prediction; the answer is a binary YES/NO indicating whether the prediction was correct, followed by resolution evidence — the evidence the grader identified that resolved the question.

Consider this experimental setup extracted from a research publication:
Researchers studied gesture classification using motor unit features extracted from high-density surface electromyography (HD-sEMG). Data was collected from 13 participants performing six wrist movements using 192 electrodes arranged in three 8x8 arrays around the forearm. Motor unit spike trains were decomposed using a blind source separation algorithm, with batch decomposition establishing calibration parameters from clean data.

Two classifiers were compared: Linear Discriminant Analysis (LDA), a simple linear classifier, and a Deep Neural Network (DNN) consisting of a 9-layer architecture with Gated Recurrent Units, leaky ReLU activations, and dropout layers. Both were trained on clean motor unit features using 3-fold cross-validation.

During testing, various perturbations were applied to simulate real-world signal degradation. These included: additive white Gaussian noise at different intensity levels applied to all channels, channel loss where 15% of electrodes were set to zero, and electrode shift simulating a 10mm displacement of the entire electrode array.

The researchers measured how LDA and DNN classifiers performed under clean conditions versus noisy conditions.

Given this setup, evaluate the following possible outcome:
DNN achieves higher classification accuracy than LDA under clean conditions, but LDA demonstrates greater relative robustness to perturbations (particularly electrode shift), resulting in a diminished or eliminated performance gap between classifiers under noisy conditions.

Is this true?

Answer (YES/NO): NO